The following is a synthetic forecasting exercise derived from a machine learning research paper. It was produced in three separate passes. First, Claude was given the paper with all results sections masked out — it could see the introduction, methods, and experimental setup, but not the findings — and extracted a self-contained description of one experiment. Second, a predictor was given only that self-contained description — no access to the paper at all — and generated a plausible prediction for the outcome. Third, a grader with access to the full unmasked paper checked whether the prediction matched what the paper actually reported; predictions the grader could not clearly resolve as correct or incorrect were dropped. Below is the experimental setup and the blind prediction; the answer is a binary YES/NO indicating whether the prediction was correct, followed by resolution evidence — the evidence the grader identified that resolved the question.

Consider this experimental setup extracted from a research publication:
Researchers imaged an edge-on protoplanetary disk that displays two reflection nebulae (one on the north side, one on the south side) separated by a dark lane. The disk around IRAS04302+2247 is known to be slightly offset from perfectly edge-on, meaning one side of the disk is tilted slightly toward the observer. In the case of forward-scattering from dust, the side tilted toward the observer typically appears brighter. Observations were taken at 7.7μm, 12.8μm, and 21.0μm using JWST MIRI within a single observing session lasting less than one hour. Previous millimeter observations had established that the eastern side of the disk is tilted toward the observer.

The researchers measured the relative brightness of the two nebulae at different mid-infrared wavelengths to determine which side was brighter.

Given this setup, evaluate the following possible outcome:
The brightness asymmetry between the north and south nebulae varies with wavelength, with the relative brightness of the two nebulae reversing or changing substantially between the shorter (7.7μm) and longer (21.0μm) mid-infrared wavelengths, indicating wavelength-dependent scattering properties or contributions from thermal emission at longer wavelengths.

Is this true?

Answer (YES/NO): YES